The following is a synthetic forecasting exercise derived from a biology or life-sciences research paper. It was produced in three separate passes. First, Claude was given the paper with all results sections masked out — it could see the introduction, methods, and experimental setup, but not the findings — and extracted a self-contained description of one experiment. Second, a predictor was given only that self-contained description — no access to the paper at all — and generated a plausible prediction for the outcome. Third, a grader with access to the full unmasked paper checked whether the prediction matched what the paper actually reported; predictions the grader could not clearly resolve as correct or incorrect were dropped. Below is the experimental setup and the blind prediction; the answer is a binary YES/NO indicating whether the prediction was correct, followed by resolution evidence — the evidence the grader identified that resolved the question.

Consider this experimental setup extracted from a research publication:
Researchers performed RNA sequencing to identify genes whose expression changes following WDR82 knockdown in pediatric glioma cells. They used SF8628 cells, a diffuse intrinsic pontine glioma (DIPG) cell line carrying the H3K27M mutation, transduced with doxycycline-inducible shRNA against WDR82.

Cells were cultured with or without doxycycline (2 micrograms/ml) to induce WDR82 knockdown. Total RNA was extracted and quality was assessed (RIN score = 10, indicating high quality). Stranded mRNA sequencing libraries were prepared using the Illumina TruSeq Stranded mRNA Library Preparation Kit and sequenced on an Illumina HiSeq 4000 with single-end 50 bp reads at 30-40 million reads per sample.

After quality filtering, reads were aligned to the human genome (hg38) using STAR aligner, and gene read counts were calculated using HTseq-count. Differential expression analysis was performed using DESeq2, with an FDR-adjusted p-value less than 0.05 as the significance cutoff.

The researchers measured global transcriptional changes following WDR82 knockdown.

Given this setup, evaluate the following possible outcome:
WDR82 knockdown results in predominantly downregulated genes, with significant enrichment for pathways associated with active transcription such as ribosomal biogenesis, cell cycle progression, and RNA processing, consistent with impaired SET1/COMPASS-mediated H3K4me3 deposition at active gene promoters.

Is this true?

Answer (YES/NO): NO